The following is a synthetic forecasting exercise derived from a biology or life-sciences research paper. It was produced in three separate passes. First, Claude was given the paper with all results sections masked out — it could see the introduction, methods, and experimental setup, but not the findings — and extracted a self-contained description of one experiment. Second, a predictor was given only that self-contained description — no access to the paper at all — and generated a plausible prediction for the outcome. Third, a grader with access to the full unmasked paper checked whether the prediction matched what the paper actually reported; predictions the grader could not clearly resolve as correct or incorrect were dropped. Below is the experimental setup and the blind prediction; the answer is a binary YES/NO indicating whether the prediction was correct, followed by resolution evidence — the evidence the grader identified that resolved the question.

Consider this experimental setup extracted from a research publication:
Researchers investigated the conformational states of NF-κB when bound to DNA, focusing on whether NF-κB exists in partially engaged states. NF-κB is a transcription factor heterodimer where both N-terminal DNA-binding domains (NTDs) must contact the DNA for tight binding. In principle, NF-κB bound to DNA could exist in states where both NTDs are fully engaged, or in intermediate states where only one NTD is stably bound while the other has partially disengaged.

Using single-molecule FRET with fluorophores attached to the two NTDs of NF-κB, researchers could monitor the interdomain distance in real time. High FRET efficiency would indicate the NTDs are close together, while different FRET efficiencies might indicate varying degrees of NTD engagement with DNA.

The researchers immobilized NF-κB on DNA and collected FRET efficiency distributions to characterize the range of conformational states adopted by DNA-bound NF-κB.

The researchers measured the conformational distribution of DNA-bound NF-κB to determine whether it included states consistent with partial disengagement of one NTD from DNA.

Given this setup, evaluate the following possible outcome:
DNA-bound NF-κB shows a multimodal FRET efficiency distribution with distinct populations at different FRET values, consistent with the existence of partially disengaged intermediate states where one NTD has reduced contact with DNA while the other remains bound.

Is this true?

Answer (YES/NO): YES